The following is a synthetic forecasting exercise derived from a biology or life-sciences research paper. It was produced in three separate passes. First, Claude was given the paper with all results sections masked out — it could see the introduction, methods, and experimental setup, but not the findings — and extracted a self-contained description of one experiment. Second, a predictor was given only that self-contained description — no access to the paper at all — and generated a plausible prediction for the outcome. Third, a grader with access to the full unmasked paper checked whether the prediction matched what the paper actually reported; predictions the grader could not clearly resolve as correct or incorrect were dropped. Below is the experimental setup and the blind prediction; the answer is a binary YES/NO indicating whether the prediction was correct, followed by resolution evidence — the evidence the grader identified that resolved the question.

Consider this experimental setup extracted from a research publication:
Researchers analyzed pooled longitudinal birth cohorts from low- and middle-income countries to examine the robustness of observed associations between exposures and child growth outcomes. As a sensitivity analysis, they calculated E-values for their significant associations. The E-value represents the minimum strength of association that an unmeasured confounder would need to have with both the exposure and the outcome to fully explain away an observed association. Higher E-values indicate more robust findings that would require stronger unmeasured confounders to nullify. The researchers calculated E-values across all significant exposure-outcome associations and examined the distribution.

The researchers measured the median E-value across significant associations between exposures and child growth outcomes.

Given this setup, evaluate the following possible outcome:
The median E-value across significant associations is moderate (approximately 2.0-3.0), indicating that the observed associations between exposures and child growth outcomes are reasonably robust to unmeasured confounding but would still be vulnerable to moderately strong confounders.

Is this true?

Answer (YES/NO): NO